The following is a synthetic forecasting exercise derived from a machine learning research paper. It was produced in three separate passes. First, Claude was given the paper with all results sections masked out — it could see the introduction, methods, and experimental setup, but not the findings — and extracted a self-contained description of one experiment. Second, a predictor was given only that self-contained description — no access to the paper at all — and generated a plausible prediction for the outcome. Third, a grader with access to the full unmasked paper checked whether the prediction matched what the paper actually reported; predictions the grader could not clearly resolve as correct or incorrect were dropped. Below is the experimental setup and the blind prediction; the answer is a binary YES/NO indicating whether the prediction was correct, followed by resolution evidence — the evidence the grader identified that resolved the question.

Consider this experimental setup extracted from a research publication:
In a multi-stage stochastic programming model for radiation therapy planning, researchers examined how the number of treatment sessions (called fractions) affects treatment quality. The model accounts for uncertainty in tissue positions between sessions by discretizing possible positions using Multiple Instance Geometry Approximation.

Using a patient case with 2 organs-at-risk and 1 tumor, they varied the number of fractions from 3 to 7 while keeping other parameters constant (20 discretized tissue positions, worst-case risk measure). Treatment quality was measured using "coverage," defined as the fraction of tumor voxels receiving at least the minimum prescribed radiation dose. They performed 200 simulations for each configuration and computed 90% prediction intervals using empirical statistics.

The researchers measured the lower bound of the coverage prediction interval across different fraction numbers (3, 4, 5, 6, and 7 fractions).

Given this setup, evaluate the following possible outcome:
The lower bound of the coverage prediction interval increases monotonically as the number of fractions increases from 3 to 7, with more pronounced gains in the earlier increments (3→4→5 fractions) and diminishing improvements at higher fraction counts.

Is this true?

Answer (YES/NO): NO